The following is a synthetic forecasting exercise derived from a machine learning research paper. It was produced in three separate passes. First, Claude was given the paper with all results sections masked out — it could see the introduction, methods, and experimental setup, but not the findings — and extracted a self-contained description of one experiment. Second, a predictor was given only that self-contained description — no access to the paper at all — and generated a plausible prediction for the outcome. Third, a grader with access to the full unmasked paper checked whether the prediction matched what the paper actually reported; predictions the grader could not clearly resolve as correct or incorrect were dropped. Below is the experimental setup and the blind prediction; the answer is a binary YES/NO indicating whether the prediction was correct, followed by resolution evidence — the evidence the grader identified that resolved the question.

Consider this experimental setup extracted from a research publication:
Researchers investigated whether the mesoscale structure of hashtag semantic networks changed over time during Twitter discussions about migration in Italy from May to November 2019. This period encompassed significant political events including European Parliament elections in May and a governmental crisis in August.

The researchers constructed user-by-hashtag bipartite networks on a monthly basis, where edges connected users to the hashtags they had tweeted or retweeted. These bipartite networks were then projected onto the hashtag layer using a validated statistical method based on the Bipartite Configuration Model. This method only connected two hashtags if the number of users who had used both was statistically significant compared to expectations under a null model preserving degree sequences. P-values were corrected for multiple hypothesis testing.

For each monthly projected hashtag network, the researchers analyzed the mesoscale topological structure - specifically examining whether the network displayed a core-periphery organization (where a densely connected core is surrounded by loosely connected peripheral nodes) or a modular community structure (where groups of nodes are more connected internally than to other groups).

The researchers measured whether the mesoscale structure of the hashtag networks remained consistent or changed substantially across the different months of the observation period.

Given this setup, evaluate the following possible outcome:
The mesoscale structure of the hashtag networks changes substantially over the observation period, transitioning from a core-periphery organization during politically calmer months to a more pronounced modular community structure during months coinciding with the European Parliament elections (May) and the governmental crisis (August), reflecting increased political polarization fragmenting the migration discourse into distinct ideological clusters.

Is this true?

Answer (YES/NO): NO